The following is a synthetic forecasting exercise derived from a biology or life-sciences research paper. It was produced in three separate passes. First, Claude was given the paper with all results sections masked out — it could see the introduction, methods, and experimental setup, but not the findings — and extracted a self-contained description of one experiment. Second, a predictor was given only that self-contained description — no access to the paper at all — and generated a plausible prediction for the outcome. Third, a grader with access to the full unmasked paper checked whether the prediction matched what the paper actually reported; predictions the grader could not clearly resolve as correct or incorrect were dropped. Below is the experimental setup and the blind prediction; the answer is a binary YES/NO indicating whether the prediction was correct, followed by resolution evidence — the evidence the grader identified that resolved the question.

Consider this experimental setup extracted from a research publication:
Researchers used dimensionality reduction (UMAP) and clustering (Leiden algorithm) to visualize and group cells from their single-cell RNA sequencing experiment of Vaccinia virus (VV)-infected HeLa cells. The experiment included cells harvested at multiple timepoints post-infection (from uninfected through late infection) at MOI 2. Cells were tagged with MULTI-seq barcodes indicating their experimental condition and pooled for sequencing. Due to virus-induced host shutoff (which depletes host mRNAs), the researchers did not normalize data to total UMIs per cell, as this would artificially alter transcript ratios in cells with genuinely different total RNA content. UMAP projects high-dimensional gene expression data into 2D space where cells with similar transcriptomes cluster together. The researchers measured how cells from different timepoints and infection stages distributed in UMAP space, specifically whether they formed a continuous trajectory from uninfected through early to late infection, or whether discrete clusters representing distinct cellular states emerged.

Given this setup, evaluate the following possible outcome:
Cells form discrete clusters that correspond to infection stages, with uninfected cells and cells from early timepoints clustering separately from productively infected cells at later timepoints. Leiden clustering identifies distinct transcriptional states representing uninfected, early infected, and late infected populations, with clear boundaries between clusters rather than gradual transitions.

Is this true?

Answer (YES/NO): NO